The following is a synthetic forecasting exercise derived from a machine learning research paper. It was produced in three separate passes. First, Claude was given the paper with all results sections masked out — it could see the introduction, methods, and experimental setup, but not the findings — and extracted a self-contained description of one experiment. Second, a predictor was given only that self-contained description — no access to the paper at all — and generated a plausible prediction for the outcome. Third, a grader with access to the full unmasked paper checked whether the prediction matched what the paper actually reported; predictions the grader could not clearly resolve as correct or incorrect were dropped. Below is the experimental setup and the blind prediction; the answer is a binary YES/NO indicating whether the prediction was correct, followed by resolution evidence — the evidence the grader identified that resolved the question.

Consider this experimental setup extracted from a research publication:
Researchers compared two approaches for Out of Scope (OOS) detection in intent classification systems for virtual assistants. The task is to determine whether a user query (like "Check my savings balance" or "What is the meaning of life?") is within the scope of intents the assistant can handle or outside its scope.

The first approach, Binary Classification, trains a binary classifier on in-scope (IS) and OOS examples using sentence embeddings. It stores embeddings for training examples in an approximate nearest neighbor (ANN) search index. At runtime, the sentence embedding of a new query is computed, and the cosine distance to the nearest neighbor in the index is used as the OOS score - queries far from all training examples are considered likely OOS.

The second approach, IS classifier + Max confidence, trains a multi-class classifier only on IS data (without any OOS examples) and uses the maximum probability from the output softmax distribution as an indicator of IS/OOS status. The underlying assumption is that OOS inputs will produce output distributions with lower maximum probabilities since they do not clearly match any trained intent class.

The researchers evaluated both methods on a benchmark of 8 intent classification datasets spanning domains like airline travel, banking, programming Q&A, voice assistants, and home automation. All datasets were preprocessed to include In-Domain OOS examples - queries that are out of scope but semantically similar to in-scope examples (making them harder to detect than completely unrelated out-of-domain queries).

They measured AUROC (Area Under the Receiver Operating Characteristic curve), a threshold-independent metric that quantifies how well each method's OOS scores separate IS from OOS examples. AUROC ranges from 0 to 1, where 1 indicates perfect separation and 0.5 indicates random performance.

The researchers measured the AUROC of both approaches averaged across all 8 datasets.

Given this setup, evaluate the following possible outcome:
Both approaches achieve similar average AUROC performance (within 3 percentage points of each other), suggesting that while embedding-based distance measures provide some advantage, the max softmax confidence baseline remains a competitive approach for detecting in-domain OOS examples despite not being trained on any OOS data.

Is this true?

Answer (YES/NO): NO